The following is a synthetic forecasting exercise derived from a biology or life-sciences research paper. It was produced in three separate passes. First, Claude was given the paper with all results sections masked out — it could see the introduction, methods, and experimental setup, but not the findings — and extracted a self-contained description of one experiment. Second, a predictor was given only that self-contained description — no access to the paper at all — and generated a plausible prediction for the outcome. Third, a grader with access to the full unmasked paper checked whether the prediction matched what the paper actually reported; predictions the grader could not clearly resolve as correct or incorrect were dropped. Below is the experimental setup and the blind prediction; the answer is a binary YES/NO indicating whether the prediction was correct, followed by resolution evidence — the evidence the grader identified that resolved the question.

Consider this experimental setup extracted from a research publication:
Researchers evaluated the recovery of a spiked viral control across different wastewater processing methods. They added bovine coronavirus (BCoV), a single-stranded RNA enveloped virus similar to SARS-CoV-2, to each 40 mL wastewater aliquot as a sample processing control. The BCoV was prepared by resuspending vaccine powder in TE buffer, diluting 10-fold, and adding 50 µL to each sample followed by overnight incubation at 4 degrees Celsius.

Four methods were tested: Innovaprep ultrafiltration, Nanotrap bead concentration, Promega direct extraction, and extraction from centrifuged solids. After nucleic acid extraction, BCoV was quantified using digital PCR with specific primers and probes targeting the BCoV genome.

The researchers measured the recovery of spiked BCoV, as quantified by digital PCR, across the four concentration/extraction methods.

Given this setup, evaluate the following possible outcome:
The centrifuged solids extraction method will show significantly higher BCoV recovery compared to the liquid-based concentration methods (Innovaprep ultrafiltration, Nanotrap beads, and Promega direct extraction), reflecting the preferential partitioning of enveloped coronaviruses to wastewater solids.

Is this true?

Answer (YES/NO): NO